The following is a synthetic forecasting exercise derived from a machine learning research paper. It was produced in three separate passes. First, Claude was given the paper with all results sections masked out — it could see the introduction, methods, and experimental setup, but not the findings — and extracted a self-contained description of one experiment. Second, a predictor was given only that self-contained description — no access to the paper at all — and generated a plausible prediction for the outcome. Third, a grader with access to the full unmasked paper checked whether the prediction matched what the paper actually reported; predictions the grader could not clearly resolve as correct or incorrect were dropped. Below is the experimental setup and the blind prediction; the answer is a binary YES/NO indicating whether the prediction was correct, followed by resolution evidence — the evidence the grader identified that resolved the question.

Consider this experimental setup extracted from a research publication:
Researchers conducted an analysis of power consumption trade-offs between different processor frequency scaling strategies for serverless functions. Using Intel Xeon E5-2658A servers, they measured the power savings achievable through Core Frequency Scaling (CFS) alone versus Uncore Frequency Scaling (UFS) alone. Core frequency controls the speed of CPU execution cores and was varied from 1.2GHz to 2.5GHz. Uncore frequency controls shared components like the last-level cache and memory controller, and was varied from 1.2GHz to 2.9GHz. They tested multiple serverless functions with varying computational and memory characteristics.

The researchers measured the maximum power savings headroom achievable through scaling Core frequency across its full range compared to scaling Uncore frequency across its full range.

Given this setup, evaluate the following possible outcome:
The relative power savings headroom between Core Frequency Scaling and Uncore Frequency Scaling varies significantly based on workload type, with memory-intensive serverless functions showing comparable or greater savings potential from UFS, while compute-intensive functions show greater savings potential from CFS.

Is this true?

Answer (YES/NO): NO